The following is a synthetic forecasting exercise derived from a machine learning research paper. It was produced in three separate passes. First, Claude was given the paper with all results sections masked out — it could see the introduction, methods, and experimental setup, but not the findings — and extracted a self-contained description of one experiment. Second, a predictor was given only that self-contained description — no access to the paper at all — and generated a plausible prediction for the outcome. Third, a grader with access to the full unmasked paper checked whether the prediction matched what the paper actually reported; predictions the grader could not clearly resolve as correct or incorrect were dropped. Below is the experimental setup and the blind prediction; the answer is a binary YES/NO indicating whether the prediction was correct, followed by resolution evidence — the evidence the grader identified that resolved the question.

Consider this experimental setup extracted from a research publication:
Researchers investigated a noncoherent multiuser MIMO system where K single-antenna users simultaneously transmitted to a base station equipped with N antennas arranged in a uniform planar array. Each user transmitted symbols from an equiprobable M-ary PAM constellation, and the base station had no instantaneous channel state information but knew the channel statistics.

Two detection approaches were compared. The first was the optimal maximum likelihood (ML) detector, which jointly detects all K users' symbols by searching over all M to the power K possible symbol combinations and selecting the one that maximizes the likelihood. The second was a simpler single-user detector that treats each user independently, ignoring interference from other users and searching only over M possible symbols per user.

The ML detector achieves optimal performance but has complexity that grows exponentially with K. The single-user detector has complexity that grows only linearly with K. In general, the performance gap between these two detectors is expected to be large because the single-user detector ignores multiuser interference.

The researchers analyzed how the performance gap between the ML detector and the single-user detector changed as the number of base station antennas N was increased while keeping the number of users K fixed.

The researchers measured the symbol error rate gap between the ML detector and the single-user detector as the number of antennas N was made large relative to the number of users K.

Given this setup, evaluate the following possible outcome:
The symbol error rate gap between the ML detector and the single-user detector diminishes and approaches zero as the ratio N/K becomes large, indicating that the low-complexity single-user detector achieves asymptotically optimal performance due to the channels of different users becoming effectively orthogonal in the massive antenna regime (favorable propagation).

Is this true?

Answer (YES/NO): YES